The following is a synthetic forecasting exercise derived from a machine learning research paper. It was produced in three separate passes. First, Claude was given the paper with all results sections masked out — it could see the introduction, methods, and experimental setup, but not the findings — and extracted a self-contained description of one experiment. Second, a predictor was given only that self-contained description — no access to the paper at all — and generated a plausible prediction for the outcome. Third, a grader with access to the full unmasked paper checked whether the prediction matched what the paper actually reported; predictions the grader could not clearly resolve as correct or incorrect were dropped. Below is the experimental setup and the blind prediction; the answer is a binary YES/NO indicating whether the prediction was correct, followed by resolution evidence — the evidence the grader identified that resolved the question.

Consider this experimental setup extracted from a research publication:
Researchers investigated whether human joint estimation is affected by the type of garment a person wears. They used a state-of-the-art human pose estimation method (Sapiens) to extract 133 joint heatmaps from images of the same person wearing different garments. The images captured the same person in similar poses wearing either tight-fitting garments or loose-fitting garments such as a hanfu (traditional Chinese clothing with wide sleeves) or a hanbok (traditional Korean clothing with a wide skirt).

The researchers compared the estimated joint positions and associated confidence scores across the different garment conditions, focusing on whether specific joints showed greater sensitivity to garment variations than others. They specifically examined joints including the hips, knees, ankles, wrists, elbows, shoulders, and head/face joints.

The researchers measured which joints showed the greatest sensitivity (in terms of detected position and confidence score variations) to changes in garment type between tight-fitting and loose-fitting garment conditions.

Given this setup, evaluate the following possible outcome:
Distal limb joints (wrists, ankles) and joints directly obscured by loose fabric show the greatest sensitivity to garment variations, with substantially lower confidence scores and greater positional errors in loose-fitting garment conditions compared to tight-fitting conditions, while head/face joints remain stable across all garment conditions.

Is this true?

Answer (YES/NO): NO